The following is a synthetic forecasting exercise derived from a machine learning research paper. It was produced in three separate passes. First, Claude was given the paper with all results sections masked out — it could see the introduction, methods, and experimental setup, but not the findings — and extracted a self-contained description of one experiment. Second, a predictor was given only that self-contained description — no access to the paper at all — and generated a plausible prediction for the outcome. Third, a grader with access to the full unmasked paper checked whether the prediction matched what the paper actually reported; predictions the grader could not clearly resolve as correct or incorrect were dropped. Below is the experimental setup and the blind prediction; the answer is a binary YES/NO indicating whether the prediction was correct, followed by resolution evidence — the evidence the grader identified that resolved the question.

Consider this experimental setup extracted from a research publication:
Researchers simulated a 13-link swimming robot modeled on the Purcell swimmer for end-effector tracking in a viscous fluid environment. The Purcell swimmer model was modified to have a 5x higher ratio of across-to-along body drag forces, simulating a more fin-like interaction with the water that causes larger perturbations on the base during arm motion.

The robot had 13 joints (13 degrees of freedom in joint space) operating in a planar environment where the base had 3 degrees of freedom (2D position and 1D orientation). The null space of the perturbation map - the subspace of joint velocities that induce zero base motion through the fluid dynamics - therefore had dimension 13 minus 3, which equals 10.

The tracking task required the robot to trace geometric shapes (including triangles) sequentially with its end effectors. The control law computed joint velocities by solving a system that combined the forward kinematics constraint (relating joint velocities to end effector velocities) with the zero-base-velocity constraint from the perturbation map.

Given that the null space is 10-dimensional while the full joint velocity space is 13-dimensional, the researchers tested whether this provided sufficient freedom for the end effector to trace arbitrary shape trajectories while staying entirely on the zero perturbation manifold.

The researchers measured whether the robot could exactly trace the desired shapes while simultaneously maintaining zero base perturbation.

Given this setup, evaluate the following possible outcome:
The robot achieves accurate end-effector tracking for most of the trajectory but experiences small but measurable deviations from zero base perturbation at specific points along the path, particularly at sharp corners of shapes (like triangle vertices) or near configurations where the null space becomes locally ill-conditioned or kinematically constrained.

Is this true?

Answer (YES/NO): NO